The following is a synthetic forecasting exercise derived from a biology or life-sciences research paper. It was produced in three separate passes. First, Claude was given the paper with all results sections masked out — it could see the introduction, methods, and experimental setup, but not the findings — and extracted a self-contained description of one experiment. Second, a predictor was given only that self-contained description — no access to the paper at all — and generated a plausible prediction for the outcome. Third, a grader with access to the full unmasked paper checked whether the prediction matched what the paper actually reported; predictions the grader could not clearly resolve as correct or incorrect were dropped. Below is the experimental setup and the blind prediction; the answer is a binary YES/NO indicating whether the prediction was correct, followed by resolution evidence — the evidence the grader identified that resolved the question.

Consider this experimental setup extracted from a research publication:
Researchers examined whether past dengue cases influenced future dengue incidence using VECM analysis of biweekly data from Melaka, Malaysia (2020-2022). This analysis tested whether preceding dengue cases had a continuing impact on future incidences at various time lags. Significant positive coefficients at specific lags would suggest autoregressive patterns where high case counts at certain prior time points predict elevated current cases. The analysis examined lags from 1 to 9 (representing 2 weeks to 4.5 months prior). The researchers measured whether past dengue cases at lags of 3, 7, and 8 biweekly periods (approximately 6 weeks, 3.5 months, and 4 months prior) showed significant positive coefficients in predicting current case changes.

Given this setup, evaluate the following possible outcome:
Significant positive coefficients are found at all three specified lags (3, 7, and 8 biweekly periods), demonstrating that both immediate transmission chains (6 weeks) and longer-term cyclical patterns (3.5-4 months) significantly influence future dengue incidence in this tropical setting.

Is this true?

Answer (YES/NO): YES